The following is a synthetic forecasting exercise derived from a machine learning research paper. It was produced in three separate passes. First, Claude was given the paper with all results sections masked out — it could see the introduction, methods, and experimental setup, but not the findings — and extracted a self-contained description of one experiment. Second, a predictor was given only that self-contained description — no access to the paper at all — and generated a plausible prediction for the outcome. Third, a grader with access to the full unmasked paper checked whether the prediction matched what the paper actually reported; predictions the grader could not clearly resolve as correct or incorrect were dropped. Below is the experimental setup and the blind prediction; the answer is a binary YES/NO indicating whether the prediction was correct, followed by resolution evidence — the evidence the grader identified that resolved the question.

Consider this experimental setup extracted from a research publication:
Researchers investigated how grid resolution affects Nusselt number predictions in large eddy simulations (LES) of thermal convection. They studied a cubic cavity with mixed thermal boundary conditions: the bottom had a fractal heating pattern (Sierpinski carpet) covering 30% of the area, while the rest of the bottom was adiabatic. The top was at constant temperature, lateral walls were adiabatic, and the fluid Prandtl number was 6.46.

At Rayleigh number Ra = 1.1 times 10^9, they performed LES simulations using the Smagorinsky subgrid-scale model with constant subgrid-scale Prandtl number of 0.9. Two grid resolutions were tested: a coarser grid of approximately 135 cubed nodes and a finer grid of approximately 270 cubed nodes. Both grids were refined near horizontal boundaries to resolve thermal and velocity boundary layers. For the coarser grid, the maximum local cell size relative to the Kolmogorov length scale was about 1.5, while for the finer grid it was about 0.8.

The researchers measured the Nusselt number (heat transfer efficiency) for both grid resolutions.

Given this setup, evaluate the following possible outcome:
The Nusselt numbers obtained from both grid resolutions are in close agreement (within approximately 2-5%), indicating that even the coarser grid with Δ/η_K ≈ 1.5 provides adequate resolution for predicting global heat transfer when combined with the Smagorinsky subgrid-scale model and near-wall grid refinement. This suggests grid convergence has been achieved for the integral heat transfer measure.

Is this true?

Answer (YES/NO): YES